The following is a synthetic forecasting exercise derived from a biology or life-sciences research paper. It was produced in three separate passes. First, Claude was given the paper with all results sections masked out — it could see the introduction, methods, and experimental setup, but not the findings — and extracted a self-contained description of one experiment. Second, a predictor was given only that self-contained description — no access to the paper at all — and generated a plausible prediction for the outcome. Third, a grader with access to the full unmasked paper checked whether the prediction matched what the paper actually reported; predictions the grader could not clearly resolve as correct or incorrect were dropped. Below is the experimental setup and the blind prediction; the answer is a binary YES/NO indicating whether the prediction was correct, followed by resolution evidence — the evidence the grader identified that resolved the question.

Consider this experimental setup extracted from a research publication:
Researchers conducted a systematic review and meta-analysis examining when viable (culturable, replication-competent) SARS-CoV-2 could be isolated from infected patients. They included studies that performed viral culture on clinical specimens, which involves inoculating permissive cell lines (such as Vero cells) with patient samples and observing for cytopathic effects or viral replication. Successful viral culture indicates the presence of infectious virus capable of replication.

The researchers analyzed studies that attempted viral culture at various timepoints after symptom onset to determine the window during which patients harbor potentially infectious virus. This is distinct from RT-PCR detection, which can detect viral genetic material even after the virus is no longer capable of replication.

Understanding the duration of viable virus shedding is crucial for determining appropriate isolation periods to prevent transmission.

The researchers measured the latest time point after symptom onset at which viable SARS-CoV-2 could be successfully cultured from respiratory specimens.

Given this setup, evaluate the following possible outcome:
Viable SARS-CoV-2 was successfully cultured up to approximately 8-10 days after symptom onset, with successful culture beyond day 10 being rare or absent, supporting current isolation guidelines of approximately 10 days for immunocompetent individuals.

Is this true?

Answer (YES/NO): YES